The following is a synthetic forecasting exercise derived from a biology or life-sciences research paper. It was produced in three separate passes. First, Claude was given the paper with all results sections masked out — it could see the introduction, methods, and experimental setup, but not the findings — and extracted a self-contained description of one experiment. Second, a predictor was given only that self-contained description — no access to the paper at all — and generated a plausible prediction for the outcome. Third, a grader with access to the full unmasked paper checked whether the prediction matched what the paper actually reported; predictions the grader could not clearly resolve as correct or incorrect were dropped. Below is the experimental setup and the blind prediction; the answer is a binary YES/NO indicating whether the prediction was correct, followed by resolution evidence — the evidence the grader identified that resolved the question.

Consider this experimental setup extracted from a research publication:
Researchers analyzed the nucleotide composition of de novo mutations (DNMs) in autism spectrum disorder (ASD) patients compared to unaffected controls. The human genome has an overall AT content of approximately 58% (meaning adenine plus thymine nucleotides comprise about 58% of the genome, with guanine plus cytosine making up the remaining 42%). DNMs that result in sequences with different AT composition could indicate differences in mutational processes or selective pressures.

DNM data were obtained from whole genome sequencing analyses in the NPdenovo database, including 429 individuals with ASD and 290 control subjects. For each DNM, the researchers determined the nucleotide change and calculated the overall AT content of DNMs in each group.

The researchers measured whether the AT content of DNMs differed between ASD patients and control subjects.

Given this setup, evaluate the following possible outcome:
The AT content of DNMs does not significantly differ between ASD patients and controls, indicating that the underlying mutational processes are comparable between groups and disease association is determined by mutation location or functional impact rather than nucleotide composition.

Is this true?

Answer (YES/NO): NO